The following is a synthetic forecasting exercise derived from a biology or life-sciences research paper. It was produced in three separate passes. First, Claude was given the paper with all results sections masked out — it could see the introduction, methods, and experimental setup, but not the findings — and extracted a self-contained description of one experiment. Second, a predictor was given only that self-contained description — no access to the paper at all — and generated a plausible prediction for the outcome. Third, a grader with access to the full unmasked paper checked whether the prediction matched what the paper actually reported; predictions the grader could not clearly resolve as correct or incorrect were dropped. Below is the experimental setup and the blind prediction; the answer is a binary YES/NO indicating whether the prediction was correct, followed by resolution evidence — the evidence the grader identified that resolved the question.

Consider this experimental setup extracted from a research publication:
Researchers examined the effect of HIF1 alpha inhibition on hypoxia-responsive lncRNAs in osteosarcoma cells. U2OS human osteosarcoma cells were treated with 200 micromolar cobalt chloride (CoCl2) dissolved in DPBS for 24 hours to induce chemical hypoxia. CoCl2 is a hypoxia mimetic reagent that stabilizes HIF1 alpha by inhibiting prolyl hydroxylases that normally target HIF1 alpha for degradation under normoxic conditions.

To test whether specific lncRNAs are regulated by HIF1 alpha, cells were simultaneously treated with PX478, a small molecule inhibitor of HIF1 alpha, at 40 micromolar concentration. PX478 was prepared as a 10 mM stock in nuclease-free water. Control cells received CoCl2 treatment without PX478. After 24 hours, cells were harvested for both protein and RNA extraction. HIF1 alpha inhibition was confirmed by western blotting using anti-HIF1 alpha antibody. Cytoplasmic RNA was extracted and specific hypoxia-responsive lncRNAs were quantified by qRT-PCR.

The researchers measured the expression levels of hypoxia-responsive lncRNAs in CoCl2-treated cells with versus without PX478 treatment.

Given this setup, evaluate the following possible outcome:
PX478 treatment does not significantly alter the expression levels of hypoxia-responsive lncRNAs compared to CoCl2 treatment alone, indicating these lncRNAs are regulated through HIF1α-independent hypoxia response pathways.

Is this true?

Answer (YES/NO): NO